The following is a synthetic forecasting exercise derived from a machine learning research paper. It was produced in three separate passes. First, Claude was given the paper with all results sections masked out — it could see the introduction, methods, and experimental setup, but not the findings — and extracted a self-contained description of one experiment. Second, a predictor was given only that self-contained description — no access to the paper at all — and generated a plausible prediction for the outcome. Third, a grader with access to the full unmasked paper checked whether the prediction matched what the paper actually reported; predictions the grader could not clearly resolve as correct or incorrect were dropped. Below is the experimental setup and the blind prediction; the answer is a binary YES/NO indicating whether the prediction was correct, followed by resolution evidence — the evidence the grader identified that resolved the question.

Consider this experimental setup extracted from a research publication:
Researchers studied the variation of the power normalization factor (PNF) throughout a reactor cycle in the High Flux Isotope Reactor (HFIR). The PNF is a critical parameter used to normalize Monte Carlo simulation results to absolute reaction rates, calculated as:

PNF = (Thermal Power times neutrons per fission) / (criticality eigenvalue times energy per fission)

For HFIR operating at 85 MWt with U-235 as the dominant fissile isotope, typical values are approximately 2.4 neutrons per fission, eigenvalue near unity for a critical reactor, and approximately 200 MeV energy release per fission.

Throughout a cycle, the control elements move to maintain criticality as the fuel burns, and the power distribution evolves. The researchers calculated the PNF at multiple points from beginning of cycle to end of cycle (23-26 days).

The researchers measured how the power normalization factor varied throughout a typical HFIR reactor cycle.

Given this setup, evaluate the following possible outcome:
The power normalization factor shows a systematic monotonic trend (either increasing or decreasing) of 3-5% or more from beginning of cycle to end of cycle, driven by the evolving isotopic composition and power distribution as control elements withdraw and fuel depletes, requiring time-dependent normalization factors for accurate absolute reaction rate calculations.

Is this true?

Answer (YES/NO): NO